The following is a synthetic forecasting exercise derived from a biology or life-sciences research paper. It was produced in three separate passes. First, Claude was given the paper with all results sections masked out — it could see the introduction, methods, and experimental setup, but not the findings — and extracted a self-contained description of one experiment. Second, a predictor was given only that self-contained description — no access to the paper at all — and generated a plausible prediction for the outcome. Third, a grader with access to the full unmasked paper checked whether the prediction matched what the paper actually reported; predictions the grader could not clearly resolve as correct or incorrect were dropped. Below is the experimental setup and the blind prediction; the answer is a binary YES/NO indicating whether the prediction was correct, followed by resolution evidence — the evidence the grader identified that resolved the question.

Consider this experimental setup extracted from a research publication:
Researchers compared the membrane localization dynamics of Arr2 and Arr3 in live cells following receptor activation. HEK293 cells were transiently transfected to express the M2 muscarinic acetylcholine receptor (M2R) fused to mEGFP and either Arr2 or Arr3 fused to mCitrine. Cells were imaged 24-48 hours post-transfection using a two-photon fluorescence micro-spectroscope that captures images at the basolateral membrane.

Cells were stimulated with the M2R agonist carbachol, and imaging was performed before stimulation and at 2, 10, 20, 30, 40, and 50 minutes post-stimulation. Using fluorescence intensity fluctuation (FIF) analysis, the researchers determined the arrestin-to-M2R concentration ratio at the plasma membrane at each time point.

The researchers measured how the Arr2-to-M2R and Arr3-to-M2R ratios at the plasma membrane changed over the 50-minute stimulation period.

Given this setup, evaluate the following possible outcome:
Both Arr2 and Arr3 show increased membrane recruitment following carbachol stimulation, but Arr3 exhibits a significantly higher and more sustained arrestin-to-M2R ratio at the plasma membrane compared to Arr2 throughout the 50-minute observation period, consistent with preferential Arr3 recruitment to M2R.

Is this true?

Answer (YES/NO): NO